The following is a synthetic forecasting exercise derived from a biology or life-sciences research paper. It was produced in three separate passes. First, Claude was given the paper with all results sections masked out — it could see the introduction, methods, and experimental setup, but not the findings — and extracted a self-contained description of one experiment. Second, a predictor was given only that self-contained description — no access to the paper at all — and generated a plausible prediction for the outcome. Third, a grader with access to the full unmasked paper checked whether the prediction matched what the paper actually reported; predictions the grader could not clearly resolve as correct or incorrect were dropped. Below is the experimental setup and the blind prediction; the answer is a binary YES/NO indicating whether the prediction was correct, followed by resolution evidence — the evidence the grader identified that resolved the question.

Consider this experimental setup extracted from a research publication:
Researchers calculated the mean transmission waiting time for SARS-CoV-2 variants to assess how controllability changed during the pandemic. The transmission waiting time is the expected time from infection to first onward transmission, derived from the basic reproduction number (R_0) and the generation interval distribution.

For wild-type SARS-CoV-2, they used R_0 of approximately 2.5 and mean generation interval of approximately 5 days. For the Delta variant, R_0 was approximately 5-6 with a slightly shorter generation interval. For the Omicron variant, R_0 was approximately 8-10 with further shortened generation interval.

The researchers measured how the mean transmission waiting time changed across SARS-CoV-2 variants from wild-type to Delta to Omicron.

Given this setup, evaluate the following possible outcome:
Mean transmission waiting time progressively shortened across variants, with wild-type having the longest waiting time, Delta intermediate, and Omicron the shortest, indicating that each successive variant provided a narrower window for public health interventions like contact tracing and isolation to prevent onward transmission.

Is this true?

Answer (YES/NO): YES